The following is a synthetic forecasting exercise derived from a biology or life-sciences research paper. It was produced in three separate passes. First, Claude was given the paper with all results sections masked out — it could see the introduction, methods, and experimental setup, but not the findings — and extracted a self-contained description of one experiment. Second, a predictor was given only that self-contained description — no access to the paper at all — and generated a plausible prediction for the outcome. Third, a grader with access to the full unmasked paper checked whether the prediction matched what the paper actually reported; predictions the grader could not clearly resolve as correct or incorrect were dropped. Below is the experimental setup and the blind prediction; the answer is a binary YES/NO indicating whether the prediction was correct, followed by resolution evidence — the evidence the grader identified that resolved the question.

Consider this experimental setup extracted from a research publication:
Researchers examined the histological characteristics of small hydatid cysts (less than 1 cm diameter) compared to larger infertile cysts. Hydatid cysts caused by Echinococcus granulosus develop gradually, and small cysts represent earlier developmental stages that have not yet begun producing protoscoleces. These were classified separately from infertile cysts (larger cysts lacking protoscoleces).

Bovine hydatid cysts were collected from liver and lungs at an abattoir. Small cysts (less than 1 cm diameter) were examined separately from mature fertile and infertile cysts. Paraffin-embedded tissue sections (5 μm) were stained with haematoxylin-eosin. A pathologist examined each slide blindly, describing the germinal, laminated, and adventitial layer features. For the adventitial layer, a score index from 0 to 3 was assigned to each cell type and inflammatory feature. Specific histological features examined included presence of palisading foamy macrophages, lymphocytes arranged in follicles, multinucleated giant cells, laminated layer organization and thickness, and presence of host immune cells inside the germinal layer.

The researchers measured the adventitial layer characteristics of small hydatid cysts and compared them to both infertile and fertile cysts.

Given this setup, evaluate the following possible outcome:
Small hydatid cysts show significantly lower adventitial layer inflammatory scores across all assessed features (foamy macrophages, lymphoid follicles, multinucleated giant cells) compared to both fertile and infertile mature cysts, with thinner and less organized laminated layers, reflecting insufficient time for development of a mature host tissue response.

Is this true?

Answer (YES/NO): NO